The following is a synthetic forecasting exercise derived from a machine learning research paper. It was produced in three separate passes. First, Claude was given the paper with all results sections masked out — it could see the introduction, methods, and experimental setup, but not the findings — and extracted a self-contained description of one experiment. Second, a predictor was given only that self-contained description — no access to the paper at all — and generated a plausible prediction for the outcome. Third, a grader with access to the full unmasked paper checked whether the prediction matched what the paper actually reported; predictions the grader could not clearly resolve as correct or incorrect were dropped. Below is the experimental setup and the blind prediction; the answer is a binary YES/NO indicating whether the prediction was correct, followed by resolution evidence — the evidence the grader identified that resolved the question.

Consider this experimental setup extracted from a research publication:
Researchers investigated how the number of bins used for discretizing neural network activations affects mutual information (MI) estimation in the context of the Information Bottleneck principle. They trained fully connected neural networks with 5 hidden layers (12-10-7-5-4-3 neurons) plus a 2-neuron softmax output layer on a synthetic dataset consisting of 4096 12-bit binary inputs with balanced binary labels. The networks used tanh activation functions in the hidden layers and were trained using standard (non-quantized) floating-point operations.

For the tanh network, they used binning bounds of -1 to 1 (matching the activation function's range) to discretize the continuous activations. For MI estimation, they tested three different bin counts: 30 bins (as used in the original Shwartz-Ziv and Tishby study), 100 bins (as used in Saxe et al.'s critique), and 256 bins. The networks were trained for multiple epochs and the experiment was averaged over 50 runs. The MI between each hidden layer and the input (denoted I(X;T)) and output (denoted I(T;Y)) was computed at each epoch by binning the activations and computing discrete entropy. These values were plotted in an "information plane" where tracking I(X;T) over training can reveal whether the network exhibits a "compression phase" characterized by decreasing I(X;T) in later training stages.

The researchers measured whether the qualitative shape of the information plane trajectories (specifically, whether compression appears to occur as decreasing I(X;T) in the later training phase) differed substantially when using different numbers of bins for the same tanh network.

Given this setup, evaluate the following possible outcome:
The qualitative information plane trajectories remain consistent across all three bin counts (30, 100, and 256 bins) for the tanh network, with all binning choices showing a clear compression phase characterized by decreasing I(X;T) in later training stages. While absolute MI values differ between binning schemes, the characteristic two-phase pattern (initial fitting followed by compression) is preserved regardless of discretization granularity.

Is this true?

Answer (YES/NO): YES